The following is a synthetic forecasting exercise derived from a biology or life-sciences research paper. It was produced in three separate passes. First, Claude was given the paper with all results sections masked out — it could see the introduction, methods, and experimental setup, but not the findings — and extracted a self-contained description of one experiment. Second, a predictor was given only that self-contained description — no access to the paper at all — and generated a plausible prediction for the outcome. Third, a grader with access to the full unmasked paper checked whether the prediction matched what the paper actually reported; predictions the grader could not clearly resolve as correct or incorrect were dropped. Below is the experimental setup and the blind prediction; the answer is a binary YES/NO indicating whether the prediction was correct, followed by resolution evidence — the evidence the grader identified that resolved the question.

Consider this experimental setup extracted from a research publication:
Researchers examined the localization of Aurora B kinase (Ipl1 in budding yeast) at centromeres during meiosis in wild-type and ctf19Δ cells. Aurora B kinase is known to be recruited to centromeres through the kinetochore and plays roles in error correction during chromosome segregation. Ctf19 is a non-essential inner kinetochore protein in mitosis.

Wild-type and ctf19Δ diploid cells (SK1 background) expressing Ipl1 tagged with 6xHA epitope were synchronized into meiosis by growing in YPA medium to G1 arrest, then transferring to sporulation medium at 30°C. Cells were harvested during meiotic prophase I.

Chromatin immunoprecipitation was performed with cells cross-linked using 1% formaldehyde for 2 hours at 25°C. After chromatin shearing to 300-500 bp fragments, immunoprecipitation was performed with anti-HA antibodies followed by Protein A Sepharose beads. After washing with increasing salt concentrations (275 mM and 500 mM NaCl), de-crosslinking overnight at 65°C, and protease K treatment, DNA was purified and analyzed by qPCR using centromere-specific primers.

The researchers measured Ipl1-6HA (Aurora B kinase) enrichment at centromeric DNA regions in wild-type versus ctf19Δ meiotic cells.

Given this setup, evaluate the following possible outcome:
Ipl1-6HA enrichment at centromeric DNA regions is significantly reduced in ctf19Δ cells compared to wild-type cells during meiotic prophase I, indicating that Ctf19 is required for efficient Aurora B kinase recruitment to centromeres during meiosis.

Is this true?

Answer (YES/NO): NO